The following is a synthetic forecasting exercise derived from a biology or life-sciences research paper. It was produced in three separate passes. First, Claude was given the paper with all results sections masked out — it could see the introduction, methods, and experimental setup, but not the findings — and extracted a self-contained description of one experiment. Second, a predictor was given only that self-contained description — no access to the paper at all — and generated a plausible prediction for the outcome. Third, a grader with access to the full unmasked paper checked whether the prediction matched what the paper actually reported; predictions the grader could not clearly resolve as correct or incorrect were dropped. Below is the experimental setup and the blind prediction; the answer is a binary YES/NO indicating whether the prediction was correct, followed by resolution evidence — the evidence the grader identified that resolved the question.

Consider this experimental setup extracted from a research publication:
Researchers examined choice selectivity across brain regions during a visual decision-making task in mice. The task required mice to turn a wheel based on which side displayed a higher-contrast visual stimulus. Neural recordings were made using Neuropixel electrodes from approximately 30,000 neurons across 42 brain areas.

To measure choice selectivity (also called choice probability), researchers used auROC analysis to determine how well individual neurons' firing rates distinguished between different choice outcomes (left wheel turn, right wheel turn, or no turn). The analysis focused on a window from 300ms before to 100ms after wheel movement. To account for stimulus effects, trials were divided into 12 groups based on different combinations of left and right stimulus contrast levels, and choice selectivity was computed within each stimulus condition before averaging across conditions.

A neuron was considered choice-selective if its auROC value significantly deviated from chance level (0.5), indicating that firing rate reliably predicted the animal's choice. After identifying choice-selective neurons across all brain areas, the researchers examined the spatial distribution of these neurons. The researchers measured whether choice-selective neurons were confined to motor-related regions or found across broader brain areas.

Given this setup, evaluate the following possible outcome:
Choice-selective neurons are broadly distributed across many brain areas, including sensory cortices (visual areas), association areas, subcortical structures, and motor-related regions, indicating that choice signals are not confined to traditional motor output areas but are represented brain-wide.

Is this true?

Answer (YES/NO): YES